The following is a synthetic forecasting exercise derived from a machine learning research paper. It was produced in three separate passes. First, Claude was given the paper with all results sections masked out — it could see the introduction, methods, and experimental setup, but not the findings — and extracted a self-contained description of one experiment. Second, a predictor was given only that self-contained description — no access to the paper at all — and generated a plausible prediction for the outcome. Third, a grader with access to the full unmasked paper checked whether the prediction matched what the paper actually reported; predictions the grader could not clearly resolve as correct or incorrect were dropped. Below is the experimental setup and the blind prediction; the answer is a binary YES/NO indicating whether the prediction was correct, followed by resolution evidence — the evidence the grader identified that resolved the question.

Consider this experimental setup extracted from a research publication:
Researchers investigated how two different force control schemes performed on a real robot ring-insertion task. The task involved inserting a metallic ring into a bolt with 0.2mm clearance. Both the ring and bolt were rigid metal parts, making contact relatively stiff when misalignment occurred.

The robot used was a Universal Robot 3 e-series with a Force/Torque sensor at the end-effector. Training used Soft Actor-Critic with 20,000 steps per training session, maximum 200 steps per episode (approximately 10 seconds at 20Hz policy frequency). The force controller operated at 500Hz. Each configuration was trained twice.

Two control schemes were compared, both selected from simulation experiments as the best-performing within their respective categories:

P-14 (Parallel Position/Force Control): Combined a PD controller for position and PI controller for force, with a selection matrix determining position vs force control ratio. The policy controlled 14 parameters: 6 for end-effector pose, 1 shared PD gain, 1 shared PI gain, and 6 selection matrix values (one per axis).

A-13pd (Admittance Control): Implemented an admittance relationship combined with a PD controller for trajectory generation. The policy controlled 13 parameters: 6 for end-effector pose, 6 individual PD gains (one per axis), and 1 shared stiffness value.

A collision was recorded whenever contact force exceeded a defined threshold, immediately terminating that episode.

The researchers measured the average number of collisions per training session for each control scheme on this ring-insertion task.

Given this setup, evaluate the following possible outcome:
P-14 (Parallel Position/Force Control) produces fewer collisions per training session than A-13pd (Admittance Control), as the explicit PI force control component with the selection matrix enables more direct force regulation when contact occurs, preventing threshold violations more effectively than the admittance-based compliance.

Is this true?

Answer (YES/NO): NO